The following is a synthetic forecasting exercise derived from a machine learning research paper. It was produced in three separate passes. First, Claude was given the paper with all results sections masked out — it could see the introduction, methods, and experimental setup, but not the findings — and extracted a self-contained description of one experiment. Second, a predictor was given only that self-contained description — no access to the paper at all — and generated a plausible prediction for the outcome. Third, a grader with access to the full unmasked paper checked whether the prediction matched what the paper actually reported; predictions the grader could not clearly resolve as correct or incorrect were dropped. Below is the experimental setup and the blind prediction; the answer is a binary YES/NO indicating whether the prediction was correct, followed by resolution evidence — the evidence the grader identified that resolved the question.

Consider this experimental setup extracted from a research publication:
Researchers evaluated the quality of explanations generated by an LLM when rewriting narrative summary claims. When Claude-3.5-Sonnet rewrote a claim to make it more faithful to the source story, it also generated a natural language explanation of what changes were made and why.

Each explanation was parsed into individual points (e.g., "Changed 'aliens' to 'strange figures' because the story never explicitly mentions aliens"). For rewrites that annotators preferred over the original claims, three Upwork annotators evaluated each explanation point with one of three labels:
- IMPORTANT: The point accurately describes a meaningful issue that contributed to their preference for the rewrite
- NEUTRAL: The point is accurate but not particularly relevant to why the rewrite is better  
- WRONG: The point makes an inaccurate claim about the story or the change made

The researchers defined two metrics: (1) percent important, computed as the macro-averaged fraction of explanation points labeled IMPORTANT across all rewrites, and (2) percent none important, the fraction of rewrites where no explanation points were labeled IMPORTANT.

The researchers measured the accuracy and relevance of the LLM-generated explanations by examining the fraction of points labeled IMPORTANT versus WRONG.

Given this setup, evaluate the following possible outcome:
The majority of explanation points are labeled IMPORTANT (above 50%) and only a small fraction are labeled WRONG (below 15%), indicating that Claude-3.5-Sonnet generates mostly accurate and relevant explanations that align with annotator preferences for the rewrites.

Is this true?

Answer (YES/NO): YES